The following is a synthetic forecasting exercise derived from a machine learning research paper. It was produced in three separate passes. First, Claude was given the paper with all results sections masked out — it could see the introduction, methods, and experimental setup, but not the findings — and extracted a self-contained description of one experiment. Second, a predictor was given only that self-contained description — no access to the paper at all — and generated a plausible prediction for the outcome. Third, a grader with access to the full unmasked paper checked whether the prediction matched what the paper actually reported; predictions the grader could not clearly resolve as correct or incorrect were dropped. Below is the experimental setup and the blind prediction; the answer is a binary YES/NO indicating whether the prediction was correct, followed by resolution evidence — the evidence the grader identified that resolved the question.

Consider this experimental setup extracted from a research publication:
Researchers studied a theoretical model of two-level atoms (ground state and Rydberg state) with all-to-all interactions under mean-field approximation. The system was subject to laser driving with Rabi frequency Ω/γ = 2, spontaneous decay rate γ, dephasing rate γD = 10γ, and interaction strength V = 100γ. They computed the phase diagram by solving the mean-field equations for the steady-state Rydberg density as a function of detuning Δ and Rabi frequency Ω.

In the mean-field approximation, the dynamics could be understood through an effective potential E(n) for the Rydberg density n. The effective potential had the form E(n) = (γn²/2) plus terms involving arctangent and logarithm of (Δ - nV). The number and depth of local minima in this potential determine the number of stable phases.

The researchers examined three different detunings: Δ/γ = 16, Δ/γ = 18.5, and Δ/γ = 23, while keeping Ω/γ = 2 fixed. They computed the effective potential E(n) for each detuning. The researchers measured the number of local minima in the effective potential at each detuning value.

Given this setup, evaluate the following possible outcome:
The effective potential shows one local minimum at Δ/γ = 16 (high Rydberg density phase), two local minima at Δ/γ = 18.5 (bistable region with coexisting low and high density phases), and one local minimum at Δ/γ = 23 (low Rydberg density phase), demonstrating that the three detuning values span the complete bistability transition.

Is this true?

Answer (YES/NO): YES